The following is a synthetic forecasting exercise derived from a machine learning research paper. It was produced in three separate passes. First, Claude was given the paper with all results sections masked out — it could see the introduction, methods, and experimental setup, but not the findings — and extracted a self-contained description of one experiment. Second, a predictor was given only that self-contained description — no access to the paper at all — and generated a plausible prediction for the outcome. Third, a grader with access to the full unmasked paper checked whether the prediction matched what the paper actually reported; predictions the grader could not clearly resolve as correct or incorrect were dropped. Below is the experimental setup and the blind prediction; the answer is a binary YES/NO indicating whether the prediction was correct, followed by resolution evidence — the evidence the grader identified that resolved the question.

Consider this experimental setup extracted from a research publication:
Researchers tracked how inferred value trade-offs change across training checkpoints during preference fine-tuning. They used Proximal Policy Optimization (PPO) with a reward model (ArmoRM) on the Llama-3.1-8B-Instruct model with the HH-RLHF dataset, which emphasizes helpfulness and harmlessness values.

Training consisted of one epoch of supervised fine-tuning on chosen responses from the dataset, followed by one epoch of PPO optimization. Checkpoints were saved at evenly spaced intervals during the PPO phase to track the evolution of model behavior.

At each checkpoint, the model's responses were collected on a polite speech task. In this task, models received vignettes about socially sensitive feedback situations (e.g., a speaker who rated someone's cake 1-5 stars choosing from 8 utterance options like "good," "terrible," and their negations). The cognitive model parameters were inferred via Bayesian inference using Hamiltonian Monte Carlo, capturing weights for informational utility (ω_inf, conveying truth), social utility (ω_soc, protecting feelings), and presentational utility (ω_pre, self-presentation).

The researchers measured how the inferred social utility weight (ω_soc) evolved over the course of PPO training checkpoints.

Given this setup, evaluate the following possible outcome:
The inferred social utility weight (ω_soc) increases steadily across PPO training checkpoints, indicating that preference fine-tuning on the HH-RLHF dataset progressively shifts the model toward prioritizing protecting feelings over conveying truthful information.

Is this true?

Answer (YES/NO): NO